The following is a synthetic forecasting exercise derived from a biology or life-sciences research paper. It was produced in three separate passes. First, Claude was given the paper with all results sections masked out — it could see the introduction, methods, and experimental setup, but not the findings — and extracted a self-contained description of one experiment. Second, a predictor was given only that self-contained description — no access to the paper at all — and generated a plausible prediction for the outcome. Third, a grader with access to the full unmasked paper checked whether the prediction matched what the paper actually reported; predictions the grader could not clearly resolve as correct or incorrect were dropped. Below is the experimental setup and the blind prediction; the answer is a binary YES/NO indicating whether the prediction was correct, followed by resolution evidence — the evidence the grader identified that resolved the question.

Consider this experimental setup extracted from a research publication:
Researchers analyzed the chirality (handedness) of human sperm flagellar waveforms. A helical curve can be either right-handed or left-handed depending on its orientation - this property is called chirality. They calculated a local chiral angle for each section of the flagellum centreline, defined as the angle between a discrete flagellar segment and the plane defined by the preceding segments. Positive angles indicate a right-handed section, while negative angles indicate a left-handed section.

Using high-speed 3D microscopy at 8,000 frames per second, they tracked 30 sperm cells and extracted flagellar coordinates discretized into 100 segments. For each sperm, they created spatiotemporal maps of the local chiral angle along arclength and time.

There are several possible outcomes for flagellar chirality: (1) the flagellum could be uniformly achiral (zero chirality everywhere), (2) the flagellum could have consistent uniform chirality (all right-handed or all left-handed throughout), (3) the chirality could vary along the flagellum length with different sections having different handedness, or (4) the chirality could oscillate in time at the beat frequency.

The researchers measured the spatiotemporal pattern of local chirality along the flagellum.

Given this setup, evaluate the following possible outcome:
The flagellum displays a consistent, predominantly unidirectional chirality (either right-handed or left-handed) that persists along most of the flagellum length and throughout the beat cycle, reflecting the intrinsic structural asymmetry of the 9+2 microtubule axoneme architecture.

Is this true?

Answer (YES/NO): NO